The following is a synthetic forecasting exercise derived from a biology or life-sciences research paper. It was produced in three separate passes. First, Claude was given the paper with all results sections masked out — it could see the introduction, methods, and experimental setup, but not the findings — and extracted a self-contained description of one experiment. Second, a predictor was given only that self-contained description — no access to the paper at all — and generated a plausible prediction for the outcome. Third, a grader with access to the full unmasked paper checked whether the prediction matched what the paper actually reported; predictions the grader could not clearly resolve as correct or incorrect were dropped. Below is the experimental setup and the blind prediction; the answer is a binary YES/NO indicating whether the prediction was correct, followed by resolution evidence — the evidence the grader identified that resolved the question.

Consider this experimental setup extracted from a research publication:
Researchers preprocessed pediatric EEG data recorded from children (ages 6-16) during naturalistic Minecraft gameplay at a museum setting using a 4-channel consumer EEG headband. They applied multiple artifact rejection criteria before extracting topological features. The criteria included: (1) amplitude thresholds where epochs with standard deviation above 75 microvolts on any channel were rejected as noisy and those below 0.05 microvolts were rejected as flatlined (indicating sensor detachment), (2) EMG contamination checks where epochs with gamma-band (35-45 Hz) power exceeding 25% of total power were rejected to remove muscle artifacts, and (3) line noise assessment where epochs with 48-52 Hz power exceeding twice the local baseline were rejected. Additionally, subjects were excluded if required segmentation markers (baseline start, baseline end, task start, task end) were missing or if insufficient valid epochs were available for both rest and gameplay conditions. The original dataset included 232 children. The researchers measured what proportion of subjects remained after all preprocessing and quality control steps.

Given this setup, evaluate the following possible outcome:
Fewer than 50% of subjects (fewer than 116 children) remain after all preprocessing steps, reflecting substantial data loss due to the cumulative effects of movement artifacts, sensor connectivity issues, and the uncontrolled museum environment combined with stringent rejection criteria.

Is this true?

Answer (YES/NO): YES